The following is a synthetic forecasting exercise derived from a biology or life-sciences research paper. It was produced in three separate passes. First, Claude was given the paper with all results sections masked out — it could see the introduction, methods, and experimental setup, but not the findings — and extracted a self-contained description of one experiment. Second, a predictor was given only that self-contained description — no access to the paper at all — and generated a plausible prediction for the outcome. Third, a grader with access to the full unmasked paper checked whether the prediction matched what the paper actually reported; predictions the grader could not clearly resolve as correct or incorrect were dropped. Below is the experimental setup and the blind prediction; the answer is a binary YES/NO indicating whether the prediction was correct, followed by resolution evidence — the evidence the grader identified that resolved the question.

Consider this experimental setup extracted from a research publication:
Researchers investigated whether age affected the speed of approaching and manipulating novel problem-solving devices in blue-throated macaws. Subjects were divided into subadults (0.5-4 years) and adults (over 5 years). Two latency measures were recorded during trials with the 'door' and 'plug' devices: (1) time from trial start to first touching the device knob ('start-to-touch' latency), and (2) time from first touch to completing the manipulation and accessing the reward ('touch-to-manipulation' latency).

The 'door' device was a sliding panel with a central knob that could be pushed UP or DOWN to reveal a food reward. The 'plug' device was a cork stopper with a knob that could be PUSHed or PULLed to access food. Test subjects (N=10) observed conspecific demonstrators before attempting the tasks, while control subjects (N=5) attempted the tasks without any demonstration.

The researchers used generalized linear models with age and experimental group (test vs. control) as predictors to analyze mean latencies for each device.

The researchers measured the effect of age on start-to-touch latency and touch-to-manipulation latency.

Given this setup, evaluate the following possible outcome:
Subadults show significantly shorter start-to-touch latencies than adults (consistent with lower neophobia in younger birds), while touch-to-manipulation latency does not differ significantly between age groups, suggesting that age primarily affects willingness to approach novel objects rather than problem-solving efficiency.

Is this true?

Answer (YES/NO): NO